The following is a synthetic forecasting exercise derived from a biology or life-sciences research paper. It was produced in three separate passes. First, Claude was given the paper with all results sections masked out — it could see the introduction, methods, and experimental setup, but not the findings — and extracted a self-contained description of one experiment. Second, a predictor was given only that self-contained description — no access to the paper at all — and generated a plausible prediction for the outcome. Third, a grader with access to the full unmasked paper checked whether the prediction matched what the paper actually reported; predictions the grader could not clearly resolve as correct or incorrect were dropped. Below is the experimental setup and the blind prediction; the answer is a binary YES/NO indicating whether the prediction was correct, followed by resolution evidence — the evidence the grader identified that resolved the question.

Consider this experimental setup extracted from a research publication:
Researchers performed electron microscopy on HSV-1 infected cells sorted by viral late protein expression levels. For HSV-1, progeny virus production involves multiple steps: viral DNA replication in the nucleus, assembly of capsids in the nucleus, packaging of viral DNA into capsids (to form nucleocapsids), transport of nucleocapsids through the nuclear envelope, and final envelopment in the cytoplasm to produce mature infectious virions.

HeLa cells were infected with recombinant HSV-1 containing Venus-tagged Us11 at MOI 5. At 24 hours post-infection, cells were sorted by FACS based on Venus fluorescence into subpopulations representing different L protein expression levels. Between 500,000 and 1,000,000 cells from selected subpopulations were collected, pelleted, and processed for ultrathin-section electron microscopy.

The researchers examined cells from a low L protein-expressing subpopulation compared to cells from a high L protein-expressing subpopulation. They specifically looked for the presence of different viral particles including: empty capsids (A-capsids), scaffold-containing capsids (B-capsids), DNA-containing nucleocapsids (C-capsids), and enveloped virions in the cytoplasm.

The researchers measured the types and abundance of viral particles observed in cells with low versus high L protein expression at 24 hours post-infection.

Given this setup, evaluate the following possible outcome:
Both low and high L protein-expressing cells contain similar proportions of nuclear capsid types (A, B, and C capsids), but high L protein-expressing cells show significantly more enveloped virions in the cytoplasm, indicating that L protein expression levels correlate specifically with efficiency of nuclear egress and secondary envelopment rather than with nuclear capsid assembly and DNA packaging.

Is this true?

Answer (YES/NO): NO